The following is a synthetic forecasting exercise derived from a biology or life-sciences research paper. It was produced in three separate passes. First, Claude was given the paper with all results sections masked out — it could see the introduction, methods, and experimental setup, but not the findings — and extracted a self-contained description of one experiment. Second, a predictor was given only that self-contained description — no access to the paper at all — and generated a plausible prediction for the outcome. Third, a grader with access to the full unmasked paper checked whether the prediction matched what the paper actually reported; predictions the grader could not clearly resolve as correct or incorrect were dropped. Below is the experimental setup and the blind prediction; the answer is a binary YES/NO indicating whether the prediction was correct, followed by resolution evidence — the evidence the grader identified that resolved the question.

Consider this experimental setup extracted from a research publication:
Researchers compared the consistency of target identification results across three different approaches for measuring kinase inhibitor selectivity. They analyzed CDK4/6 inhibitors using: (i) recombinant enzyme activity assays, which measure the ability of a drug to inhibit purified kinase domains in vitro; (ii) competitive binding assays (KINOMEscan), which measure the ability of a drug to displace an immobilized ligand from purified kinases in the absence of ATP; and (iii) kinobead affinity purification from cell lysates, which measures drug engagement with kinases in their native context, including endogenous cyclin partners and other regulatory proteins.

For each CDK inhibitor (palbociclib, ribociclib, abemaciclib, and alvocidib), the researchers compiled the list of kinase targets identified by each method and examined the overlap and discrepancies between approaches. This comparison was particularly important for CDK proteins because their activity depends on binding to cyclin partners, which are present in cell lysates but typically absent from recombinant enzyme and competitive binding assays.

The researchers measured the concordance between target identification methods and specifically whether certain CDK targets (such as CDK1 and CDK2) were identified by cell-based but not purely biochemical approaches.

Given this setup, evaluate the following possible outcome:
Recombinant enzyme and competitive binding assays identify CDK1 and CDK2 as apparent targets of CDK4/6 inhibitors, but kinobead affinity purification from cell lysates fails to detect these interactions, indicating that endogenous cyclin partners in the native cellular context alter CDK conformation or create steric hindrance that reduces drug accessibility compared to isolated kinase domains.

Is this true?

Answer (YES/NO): NO